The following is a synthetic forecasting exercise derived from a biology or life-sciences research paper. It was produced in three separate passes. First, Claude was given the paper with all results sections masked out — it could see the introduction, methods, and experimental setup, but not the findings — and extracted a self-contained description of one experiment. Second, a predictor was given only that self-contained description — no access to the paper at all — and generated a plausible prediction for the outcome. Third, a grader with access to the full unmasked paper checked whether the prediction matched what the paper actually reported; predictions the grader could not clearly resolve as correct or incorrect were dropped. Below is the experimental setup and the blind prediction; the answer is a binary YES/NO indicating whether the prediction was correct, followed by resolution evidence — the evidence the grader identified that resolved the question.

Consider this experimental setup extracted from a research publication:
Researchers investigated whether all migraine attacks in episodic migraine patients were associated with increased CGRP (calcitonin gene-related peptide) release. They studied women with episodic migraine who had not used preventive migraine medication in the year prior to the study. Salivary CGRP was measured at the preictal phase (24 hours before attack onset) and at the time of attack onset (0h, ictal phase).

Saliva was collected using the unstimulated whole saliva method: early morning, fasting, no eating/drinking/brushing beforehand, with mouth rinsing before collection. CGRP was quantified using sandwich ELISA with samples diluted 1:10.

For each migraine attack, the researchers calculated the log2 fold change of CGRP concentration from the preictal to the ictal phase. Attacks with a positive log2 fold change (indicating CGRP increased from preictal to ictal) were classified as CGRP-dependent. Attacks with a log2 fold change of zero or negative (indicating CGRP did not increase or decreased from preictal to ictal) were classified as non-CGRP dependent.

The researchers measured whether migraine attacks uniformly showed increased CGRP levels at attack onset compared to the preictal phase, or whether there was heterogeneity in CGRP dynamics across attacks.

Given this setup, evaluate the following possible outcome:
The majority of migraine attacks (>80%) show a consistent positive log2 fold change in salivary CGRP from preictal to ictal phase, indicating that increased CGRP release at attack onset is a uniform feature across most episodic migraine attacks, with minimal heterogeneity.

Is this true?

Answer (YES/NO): NO